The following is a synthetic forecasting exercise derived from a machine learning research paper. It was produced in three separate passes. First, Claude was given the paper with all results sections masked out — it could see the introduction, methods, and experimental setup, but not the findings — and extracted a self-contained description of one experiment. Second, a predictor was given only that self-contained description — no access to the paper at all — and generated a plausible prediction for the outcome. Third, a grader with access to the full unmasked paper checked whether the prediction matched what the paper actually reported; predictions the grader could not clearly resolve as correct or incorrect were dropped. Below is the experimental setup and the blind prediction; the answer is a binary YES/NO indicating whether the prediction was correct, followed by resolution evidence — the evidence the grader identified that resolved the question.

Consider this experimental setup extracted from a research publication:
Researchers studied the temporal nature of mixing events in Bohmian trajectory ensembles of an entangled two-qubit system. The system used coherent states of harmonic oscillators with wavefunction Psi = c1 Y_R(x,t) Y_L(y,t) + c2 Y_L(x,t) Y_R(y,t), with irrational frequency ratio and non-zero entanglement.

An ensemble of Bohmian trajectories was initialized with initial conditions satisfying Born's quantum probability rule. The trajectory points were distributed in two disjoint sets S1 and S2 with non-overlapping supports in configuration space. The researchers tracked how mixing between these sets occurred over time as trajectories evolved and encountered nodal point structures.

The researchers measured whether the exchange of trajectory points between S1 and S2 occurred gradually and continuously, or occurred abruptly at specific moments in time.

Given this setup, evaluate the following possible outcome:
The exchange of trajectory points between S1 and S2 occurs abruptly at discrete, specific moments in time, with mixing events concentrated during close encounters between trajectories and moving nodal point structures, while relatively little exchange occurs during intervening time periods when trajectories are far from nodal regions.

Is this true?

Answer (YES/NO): YES